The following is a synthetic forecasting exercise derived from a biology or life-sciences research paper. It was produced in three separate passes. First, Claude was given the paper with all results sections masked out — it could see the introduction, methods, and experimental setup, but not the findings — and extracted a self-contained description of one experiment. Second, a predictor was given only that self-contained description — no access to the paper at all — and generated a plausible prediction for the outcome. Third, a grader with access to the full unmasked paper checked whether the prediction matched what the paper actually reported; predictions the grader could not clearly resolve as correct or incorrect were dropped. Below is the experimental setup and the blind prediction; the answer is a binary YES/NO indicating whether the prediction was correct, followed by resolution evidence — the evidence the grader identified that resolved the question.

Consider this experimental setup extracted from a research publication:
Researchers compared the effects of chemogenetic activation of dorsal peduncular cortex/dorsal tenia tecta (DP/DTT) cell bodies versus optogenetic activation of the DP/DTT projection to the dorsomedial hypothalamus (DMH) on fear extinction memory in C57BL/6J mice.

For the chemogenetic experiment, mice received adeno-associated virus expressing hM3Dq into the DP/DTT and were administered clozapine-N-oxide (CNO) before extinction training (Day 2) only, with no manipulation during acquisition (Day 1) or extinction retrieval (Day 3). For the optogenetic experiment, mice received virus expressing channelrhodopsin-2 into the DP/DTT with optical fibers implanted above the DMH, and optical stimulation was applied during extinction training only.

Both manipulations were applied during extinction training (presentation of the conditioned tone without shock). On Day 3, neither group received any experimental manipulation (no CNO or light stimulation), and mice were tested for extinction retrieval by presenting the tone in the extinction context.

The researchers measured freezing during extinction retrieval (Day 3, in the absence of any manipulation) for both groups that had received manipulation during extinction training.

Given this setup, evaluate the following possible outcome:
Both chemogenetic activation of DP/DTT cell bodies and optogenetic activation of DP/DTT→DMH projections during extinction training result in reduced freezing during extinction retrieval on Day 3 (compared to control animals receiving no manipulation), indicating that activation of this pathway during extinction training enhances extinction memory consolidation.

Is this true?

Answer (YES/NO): NO